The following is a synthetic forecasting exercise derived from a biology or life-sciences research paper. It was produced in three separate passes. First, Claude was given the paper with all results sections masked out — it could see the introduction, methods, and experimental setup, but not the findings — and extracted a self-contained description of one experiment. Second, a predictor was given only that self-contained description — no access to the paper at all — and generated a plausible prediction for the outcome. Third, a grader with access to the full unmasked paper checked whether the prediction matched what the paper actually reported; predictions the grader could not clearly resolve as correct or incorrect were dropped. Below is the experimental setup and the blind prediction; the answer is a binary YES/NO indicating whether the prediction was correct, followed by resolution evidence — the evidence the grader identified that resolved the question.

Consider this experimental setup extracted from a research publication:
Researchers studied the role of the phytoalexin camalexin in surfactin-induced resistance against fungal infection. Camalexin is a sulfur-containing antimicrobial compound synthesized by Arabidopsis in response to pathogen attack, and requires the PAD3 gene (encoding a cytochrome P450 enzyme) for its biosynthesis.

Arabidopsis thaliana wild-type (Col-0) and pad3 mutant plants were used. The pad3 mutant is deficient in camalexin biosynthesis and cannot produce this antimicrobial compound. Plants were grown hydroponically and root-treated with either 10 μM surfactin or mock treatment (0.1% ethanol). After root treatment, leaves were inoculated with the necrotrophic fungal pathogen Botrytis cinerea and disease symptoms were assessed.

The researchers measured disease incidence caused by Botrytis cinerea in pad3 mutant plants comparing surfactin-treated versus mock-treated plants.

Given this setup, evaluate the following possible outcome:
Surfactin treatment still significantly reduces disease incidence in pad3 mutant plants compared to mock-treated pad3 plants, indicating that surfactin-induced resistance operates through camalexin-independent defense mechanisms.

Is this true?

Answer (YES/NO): NO